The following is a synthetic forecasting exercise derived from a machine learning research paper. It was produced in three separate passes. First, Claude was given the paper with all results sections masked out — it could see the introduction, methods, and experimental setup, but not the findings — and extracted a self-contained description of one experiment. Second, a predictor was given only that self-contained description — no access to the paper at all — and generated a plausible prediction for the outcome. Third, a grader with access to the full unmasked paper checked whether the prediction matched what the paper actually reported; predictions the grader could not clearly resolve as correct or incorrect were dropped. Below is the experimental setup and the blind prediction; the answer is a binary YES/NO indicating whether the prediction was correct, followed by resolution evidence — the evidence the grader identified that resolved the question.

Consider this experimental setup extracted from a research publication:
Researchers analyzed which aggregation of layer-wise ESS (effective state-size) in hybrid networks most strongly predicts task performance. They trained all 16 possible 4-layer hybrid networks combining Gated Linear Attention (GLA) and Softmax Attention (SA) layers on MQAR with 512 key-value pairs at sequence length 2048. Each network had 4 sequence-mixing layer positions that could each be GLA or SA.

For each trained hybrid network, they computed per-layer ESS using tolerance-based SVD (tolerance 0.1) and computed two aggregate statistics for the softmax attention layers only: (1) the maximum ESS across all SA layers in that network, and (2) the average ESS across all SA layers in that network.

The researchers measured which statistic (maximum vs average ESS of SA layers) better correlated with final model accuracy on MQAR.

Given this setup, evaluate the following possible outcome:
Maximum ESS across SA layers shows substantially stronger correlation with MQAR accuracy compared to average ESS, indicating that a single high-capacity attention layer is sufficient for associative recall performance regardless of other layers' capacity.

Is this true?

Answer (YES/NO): YES